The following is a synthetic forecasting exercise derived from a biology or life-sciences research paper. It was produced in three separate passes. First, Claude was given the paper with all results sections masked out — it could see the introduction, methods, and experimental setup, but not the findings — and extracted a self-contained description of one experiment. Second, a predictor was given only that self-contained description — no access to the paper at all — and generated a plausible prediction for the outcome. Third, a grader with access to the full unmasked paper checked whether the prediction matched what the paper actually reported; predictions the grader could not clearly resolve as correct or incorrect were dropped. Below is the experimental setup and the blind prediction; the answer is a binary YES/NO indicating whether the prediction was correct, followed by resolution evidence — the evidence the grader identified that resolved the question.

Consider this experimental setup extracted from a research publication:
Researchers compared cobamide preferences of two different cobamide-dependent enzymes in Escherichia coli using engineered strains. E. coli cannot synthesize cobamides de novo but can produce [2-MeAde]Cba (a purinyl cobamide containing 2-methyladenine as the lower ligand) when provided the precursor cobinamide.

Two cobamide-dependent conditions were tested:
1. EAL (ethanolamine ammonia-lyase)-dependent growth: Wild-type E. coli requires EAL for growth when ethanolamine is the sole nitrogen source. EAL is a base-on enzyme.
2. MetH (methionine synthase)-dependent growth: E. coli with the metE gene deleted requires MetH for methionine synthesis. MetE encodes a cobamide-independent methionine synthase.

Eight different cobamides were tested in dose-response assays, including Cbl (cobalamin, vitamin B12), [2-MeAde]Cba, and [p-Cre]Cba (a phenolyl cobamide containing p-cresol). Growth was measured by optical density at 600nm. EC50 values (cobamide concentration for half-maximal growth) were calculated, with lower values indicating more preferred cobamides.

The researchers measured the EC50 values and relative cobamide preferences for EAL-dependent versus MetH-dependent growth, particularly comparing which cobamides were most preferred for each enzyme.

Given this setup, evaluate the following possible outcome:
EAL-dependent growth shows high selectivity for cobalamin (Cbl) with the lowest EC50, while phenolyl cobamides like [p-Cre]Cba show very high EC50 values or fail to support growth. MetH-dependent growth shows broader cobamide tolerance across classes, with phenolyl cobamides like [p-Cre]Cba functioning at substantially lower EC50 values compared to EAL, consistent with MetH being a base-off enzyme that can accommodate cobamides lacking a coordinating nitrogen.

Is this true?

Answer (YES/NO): NO